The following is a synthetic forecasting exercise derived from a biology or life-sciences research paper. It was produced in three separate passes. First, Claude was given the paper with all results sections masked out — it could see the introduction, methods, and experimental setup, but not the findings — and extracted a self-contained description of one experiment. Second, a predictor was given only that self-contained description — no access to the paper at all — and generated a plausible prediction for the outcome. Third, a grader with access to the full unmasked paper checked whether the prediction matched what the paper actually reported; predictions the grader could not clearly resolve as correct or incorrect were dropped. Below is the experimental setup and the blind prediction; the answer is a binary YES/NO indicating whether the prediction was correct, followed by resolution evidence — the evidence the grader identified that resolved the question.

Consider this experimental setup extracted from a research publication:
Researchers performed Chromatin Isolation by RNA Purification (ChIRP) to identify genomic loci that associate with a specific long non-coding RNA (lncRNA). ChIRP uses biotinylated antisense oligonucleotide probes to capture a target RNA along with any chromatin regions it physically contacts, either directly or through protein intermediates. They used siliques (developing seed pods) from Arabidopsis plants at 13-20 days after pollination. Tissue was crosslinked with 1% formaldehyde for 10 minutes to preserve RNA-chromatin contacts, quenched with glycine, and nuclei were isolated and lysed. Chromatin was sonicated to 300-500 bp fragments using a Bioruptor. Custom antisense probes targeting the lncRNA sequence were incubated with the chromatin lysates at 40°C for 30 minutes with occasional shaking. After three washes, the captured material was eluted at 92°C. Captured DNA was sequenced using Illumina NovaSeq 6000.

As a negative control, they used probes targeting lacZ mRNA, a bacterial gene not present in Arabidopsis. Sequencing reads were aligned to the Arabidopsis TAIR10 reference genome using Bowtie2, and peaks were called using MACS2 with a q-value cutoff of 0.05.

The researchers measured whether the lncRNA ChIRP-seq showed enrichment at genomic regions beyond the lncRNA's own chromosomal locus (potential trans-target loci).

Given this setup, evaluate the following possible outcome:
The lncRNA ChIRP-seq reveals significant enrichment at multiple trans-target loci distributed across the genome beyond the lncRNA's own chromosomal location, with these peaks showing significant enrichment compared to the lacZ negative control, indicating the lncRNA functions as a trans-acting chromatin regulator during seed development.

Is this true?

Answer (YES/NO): NO